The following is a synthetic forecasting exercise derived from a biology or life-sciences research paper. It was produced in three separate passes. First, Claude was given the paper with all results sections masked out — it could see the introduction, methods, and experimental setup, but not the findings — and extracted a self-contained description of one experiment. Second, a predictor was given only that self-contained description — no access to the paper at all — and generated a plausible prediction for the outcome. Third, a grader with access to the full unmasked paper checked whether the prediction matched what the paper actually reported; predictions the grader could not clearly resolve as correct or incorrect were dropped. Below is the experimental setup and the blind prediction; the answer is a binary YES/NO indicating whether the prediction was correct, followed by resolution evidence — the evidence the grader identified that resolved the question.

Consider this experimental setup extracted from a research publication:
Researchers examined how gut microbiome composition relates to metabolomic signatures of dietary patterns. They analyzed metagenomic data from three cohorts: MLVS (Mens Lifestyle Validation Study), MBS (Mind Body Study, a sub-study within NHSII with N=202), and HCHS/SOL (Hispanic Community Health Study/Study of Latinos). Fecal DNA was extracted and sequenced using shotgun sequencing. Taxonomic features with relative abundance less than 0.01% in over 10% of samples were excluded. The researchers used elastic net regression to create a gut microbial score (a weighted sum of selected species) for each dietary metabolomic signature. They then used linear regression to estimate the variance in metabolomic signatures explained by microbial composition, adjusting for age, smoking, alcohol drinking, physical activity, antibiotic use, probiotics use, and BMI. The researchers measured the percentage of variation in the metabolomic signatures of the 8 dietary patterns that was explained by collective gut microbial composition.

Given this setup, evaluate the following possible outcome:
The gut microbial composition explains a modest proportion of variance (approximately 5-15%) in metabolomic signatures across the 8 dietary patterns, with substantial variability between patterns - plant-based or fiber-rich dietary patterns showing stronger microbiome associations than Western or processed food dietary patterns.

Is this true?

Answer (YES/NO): NO